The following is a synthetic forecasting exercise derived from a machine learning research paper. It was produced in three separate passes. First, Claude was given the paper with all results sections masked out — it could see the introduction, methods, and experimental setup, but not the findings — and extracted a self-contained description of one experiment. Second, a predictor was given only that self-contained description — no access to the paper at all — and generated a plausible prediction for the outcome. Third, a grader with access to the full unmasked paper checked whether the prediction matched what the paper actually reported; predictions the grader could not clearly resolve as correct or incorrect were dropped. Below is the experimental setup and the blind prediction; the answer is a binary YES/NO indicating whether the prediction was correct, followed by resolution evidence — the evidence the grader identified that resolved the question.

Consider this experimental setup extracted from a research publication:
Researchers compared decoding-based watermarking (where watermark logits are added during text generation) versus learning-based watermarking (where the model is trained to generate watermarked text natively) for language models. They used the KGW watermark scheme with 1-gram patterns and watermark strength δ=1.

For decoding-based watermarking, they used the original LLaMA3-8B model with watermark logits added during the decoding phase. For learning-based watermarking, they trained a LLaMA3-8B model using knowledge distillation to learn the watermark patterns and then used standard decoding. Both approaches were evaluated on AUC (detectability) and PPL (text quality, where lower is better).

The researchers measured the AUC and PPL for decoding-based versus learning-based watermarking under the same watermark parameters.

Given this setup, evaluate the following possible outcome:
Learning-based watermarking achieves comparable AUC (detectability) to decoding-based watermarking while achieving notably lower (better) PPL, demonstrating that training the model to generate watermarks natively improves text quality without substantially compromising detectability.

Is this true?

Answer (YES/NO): NO